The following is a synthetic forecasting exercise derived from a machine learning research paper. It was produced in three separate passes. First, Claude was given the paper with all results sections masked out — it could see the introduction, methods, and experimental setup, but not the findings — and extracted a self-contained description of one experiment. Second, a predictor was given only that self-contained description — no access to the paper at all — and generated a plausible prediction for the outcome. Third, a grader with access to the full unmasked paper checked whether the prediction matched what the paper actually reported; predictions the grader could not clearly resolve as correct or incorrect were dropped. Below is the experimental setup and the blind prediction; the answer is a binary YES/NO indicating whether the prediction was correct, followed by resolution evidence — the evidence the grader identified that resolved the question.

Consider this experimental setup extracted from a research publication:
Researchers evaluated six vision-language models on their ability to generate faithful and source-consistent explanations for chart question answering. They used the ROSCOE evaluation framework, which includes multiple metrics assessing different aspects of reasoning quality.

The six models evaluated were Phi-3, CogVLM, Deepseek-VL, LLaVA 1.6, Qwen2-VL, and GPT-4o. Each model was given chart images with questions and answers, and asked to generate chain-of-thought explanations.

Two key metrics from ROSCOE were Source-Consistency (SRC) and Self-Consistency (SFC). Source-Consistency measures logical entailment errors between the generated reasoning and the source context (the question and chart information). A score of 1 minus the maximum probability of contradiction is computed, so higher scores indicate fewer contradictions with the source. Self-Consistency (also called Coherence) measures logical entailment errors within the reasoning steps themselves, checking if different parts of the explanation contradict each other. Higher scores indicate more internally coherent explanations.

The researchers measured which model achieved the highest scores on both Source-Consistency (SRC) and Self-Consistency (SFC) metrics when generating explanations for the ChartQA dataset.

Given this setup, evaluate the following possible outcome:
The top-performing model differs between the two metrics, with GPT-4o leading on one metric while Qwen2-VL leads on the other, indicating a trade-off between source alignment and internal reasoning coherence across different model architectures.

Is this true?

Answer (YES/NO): NO